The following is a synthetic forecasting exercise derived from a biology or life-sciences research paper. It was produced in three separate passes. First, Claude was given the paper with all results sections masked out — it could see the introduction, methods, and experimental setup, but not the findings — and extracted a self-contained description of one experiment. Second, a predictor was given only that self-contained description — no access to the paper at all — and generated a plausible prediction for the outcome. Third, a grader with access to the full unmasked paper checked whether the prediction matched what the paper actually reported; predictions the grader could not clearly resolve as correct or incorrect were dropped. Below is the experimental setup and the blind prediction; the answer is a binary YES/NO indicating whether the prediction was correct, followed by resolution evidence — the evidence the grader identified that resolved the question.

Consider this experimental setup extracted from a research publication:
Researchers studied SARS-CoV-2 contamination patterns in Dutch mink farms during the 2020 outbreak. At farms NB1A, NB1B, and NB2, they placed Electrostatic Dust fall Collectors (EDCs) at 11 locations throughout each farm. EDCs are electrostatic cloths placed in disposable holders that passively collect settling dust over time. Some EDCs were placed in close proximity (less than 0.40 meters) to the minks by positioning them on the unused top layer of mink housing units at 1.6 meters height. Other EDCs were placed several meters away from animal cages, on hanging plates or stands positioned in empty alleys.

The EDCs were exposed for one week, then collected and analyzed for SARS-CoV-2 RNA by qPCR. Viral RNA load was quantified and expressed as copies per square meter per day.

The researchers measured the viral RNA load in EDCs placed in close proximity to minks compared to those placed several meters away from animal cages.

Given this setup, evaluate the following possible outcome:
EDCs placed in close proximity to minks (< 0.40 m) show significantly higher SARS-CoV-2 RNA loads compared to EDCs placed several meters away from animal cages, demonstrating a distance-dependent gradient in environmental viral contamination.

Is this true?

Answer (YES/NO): YES